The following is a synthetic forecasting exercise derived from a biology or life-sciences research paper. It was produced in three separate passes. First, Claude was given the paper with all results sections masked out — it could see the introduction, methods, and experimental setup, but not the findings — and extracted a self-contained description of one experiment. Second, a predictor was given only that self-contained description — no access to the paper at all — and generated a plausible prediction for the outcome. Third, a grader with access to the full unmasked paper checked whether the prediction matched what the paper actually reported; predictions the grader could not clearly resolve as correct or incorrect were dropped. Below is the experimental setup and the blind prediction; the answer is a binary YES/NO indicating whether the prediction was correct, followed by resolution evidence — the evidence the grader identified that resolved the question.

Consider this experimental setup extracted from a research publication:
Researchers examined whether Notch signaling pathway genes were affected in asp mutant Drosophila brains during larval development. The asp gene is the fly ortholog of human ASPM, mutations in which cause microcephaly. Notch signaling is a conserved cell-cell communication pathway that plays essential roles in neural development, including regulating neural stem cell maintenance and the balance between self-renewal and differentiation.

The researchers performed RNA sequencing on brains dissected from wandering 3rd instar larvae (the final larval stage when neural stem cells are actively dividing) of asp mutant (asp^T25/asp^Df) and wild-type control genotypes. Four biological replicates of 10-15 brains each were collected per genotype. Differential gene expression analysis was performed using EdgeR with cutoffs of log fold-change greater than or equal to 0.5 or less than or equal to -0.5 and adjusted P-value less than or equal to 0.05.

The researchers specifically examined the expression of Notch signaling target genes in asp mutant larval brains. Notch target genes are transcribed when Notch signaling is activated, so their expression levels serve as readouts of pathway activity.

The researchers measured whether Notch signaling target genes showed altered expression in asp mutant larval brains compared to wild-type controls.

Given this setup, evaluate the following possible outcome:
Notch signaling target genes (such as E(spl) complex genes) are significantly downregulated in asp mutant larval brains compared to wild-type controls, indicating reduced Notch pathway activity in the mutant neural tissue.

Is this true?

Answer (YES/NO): YES